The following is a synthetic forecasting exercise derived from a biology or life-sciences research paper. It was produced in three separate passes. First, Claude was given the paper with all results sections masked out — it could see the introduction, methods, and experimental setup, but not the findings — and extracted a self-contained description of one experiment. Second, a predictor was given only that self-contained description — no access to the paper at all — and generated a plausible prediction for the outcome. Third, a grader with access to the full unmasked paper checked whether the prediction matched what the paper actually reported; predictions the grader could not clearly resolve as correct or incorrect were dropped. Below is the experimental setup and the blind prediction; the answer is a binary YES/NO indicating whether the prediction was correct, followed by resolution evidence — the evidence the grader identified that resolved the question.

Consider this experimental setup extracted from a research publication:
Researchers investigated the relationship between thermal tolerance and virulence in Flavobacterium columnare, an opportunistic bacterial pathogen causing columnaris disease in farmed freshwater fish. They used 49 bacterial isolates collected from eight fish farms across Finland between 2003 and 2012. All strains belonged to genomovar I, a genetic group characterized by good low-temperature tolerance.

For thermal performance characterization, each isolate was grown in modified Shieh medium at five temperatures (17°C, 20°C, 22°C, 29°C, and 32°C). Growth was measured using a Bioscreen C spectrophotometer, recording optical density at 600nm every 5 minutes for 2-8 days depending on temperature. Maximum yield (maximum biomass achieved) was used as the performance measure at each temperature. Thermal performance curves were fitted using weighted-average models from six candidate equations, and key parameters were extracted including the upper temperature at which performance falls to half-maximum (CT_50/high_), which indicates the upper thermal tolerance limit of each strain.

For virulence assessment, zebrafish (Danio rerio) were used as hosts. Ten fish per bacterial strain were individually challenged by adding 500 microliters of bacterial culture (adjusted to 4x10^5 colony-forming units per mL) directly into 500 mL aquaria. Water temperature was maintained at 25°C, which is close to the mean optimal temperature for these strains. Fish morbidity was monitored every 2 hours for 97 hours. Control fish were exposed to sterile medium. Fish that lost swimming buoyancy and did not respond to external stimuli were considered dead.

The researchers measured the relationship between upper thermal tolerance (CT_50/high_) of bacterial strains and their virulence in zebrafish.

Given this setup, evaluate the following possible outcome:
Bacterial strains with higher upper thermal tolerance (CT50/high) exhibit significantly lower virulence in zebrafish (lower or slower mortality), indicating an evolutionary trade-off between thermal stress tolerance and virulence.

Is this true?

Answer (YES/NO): YES